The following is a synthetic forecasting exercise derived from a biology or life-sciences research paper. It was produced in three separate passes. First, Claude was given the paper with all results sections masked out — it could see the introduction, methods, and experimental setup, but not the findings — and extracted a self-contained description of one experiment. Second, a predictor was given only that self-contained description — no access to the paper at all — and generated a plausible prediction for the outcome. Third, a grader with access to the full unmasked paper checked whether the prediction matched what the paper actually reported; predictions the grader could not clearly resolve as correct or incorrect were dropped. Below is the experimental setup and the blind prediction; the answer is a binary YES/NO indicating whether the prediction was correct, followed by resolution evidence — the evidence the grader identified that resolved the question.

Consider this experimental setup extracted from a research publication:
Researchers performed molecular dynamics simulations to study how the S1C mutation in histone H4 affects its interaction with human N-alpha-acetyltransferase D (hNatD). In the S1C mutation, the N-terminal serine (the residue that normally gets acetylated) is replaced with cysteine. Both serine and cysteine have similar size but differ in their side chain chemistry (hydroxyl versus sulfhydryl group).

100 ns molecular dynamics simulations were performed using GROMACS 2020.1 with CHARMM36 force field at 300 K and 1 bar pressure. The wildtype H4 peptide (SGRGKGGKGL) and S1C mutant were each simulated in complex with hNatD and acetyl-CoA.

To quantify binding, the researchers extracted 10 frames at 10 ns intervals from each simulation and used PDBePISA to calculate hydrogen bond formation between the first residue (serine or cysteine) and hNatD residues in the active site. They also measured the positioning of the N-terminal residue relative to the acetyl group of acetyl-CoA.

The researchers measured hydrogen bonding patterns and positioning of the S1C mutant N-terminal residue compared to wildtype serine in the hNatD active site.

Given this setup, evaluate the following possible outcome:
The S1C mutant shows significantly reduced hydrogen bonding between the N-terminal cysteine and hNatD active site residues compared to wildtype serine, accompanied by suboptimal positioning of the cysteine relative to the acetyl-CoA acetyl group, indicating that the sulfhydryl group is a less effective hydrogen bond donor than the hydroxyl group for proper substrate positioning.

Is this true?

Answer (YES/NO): NO